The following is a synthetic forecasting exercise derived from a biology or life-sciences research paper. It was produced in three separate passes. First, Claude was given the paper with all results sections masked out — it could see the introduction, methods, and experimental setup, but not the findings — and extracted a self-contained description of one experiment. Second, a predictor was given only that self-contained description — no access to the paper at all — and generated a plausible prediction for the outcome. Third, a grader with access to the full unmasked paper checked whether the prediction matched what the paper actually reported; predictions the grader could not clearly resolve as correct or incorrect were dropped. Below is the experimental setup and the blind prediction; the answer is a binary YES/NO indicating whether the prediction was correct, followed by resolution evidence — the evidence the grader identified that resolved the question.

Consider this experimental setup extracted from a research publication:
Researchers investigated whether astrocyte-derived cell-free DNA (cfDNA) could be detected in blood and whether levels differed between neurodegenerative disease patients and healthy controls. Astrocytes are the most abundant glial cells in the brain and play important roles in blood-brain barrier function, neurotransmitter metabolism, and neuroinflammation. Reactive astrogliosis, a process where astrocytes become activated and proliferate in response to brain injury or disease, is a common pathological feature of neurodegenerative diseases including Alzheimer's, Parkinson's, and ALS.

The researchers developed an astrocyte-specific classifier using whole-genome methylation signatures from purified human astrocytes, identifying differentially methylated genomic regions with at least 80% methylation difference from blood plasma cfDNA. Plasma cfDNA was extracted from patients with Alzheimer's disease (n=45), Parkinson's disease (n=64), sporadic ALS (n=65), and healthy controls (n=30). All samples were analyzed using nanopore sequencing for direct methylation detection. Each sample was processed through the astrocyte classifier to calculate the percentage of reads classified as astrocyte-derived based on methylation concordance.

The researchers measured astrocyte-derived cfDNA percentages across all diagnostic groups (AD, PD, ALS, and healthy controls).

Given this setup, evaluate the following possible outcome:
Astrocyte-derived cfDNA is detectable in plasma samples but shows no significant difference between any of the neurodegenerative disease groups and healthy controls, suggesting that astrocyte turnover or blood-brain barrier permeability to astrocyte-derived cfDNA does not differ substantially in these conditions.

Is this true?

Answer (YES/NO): YES